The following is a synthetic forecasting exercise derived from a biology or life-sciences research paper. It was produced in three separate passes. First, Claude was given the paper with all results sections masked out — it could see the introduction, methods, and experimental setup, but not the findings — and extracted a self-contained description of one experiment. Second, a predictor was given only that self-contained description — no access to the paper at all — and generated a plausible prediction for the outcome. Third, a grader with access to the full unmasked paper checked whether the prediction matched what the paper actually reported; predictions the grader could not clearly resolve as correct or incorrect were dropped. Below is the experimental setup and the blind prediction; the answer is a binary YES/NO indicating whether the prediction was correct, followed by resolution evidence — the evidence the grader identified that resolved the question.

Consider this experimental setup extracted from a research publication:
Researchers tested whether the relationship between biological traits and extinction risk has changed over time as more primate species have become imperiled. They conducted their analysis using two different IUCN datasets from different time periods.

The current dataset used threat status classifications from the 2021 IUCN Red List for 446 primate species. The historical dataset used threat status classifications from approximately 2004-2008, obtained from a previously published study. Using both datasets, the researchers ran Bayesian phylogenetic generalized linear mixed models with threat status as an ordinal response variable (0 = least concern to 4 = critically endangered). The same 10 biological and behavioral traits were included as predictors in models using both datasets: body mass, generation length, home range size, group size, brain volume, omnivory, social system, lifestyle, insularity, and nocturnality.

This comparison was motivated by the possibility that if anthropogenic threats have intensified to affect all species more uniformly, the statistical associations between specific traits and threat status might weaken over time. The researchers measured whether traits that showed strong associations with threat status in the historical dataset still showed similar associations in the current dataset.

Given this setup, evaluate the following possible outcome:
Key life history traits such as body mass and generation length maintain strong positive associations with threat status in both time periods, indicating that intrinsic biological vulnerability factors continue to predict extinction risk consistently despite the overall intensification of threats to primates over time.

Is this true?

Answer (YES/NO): NO